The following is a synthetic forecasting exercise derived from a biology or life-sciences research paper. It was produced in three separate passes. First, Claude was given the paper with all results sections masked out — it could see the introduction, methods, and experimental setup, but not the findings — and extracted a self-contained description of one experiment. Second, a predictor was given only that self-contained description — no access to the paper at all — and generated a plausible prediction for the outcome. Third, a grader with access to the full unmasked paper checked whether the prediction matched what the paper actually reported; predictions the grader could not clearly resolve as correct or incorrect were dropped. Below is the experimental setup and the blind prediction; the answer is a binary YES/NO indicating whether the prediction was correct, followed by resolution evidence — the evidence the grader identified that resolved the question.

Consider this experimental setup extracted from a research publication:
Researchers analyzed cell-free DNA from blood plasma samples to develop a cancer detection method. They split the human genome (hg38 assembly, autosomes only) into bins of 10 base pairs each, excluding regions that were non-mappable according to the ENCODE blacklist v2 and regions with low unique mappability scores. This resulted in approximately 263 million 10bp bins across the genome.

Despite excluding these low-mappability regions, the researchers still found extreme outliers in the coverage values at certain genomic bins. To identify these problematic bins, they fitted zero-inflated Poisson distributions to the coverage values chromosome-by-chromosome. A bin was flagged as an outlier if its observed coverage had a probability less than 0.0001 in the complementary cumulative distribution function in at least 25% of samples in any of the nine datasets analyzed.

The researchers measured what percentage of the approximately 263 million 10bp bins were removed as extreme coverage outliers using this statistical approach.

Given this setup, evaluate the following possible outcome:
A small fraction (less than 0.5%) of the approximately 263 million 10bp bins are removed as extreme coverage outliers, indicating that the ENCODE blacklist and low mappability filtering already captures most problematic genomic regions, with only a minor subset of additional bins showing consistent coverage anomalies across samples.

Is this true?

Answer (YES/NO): YES